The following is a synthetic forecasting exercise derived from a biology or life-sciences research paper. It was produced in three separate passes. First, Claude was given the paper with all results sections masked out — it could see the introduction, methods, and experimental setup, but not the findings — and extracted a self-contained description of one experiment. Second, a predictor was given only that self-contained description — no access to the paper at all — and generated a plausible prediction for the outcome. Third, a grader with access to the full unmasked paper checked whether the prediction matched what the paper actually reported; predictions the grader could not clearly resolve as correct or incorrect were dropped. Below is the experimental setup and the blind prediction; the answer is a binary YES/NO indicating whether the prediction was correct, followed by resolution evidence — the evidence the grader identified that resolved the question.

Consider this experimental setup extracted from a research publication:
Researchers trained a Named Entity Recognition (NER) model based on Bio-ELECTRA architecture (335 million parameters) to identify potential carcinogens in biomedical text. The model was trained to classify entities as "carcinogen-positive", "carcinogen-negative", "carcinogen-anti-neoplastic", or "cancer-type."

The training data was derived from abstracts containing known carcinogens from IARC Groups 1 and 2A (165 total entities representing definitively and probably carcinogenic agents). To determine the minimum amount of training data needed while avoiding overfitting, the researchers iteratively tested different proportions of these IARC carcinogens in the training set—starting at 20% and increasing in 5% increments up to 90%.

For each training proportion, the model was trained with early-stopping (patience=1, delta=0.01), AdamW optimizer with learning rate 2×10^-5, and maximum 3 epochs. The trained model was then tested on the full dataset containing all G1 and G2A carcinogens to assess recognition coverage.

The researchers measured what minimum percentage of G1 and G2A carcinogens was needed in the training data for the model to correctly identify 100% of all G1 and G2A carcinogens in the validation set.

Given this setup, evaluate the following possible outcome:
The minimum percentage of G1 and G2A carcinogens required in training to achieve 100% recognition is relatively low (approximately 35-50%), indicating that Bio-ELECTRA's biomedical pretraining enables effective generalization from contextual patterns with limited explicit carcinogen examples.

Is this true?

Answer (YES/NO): NO